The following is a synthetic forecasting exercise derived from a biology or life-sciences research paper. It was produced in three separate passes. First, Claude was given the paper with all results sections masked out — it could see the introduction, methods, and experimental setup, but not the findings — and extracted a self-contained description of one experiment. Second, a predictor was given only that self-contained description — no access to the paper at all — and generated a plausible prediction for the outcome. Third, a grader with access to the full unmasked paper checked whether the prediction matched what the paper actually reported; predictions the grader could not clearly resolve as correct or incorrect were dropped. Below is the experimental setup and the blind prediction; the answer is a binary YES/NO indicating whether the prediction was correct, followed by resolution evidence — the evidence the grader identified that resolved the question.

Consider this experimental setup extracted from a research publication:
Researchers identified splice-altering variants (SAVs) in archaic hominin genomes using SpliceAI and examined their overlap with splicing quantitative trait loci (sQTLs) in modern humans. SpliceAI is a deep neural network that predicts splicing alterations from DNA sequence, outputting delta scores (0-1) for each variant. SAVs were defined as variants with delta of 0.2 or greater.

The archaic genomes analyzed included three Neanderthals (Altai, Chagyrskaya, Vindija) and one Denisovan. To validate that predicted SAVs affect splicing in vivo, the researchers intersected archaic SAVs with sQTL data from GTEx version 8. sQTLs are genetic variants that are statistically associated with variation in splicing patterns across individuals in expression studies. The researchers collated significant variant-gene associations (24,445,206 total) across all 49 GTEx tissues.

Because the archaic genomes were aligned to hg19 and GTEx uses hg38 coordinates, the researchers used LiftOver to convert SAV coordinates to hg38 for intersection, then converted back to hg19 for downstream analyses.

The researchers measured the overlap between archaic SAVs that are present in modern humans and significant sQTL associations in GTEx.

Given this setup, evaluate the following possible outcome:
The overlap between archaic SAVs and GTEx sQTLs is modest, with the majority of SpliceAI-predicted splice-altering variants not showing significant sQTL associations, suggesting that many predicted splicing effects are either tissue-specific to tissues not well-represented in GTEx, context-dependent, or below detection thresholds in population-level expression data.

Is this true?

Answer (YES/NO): YES